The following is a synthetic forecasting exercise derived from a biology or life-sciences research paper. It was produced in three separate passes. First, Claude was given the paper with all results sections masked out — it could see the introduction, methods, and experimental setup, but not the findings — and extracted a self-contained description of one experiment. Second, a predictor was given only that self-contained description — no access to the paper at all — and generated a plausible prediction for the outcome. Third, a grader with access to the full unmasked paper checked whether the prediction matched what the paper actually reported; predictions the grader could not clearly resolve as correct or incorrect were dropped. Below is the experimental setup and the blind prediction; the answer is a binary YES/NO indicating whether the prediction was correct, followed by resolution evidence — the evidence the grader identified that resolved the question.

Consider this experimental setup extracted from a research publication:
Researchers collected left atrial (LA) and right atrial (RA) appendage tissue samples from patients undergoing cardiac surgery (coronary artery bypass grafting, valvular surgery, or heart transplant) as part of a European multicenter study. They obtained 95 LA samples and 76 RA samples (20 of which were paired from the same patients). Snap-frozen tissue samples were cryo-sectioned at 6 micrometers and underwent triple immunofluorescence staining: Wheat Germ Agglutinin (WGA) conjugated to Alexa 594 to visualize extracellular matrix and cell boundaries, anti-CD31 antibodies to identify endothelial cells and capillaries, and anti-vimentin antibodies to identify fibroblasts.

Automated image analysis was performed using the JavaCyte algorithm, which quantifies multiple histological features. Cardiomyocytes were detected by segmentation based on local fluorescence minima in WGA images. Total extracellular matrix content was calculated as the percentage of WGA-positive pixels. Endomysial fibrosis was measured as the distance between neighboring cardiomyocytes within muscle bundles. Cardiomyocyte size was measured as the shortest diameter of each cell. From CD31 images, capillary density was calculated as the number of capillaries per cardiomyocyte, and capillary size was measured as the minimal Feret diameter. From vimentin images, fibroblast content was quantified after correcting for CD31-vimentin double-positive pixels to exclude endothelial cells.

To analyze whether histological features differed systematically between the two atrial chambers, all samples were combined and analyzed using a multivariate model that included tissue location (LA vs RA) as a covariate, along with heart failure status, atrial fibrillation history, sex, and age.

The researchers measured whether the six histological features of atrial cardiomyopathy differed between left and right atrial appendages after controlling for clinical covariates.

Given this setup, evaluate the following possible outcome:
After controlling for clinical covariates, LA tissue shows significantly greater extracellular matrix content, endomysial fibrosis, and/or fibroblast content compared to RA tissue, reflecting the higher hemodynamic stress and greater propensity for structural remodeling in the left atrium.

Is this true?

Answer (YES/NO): NO